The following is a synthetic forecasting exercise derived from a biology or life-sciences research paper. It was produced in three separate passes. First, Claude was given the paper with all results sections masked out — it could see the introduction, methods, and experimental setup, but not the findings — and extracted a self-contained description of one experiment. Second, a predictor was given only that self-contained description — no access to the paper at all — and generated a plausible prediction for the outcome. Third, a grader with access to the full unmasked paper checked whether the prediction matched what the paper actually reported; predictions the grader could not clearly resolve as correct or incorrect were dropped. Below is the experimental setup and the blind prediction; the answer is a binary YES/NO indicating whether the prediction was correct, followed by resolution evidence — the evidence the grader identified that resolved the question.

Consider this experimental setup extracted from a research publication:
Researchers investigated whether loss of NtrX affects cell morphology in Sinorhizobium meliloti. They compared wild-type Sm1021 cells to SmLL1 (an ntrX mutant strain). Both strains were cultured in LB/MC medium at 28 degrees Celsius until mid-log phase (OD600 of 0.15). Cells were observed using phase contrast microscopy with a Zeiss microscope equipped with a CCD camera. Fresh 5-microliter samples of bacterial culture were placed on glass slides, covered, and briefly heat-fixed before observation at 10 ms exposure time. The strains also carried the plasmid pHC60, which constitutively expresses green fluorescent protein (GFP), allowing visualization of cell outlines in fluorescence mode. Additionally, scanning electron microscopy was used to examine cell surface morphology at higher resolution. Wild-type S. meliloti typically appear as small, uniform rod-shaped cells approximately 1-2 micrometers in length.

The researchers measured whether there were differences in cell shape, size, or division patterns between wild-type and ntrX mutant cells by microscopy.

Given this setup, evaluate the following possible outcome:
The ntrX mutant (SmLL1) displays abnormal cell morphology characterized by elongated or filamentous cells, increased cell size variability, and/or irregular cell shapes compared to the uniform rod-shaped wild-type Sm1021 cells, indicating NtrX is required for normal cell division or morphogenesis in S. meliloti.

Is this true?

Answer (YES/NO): YES